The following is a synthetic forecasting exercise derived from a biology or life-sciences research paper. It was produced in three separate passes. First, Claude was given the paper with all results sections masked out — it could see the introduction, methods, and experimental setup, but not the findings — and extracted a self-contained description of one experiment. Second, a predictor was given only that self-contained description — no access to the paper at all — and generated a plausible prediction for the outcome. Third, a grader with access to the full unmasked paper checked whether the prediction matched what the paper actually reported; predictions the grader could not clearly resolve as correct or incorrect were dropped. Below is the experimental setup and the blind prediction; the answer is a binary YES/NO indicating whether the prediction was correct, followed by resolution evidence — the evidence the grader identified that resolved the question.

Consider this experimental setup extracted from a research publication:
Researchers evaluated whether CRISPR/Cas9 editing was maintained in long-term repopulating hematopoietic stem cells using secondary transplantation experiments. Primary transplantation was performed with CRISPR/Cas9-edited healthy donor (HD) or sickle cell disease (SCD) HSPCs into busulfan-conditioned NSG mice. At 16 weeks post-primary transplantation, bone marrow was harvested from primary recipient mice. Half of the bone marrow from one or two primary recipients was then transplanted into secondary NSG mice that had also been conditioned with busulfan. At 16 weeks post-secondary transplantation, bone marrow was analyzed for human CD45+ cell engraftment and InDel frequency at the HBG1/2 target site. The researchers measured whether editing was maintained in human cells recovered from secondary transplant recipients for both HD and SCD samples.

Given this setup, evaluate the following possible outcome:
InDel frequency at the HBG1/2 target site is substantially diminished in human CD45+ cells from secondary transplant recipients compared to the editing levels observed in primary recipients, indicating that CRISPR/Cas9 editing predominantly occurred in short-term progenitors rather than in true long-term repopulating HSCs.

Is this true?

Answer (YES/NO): NO